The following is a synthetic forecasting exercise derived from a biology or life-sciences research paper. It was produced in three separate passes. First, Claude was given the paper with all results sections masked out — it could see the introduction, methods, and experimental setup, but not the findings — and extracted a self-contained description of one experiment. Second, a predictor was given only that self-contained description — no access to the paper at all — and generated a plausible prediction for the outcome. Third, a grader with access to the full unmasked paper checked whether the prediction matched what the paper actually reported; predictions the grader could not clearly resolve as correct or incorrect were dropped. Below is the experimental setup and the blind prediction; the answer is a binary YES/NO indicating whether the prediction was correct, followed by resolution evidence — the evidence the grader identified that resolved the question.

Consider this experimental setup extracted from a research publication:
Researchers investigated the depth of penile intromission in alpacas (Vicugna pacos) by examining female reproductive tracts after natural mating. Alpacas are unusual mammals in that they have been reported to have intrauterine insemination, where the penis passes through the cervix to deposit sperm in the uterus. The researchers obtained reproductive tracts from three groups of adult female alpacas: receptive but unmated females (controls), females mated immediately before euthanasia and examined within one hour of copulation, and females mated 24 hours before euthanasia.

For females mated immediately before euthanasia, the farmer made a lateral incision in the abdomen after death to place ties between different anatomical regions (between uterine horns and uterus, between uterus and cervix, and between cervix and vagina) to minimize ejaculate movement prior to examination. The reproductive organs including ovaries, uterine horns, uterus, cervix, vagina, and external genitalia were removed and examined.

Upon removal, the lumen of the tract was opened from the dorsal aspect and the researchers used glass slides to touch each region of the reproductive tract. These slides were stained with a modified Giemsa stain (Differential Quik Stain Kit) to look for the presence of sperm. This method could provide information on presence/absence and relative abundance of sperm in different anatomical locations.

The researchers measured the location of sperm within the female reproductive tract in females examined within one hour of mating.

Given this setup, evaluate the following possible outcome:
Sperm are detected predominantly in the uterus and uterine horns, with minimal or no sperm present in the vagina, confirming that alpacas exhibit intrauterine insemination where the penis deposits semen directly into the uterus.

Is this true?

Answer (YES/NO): YES